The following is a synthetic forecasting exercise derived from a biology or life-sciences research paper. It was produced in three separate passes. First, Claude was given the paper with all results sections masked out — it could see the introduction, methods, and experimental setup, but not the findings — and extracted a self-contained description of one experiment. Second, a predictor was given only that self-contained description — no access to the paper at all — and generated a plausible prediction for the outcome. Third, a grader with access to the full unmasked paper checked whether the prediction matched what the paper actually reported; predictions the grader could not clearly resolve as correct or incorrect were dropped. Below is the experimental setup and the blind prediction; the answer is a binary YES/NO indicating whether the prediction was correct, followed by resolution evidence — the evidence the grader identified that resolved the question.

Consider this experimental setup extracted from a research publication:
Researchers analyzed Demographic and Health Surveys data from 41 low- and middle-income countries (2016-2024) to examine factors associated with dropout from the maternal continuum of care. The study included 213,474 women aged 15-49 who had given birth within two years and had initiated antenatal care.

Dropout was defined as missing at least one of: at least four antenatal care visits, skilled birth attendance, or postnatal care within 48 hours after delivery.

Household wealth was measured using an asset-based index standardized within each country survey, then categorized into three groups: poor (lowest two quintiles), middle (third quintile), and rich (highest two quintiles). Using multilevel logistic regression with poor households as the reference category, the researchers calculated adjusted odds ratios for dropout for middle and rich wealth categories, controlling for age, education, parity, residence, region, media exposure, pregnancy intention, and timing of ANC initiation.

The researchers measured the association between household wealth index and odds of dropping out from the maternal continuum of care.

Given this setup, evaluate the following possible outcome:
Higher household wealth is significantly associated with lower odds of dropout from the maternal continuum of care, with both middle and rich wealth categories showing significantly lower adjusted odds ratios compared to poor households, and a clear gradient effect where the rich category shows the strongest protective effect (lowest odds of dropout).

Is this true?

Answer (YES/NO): YES